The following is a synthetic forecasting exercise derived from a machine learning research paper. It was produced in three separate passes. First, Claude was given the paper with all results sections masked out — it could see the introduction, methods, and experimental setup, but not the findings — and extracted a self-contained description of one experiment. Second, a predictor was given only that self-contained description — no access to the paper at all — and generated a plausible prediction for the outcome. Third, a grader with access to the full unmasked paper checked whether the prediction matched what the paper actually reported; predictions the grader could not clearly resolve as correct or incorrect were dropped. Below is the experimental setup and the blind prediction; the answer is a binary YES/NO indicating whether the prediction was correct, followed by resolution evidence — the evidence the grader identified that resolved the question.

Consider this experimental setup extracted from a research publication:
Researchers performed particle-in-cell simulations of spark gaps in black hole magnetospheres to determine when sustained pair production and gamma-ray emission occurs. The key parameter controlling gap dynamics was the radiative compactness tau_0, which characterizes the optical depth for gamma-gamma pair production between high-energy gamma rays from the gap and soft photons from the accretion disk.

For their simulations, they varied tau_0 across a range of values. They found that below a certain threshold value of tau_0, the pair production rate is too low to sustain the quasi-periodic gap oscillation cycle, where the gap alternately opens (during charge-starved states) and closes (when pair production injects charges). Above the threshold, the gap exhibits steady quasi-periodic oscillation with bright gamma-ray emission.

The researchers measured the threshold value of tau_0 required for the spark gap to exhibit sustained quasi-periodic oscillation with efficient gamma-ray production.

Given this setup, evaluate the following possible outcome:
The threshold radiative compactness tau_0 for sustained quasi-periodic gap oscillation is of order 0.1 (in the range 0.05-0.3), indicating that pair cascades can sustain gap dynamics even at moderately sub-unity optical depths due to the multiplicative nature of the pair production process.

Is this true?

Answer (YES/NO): NO